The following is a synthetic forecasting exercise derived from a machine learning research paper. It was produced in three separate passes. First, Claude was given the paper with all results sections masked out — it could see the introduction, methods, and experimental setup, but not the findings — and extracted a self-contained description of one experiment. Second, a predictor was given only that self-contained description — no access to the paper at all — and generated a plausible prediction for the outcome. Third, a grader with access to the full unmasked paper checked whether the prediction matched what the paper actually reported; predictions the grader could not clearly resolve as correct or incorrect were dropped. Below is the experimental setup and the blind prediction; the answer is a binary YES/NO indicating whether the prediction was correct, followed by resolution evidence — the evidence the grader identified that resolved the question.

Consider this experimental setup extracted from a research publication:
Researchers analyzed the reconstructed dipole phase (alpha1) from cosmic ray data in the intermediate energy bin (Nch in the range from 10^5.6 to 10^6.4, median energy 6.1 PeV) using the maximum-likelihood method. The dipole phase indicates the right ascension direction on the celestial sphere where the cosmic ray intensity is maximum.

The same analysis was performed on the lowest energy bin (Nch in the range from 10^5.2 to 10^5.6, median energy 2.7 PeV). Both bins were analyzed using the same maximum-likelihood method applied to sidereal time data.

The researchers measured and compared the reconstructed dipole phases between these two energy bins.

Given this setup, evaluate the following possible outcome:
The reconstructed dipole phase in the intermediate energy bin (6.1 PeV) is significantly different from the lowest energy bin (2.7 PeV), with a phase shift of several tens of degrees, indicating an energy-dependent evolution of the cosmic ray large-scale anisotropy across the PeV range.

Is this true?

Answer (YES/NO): NO